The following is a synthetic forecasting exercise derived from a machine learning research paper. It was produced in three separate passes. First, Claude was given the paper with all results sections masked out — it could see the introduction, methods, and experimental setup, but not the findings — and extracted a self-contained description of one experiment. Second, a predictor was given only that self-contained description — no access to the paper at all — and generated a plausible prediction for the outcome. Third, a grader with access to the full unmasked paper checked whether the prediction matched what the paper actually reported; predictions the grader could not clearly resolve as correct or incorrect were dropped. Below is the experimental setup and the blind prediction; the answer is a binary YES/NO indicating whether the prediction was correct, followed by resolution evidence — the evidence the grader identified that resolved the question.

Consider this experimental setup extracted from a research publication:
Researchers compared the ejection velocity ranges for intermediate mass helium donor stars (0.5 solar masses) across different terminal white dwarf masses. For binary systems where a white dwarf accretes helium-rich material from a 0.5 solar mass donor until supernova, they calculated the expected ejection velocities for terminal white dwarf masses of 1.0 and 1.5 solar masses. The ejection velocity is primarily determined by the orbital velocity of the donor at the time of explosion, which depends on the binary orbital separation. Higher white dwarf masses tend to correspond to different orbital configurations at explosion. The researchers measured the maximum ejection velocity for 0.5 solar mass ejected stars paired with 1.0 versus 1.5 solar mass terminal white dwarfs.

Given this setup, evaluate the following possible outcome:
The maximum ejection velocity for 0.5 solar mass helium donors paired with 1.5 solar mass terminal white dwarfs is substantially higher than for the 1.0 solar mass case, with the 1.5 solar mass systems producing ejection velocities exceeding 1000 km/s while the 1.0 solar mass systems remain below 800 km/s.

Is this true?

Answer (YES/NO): NO